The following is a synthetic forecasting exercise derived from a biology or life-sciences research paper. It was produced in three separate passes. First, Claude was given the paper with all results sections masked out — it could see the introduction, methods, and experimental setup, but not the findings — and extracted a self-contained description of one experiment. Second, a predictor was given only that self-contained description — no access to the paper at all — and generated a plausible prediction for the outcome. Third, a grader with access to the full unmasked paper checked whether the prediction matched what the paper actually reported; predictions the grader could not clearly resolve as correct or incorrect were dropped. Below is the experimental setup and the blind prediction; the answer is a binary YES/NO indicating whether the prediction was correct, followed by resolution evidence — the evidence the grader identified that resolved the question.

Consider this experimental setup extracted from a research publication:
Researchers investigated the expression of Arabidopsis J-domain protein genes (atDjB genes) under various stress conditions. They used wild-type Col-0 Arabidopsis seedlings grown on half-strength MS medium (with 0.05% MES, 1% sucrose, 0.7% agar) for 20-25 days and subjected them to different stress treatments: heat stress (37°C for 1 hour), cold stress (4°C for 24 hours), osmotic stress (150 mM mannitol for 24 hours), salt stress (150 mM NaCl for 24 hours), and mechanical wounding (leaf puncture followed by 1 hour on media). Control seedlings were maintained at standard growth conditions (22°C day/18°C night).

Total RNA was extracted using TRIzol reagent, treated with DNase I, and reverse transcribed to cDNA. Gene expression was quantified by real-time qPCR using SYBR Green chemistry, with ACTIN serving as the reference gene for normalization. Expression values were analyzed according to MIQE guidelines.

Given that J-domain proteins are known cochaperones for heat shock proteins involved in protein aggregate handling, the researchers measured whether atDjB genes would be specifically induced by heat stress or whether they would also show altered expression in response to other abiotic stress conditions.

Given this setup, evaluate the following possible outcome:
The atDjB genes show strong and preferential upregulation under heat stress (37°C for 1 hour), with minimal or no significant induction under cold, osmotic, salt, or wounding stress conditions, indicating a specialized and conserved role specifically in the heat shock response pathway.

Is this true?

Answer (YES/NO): NO